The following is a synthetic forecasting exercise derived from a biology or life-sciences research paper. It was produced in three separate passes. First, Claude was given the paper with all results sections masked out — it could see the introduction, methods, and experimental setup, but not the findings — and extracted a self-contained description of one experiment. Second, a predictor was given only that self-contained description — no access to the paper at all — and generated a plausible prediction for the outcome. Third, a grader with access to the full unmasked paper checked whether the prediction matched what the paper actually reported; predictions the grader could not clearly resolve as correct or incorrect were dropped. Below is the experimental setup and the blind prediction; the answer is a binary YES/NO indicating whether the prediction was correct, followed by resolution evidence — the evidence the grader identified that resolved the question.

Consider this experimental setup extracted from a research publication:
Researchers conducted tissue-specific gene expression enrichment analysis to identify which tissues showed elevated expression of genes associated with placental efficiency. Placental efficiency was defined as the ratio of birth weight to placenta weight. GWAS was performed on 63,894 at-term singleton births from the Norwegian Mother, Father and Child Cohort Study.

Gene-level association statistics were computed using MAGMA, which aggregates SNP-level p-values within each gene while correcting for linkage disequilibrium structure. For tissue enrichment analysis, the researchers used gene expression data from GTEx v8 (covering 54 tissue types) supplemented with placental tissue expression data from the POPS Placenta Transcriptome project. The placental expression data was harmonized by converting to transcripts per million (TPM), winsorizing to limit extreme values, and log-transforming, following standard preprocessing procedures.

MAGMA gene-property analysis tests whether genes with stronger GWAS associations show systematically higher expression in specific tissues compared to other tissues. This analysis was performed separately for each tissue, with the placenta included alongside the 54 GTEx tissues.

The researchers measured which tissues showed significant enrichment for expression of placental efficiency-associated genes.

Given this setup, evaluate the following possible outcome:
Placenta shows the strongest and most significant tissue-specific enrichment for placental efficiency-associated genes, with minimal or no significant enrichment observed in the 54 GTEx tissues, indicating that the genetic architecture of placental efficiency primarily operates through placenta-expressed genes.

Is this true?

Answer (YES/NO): NO